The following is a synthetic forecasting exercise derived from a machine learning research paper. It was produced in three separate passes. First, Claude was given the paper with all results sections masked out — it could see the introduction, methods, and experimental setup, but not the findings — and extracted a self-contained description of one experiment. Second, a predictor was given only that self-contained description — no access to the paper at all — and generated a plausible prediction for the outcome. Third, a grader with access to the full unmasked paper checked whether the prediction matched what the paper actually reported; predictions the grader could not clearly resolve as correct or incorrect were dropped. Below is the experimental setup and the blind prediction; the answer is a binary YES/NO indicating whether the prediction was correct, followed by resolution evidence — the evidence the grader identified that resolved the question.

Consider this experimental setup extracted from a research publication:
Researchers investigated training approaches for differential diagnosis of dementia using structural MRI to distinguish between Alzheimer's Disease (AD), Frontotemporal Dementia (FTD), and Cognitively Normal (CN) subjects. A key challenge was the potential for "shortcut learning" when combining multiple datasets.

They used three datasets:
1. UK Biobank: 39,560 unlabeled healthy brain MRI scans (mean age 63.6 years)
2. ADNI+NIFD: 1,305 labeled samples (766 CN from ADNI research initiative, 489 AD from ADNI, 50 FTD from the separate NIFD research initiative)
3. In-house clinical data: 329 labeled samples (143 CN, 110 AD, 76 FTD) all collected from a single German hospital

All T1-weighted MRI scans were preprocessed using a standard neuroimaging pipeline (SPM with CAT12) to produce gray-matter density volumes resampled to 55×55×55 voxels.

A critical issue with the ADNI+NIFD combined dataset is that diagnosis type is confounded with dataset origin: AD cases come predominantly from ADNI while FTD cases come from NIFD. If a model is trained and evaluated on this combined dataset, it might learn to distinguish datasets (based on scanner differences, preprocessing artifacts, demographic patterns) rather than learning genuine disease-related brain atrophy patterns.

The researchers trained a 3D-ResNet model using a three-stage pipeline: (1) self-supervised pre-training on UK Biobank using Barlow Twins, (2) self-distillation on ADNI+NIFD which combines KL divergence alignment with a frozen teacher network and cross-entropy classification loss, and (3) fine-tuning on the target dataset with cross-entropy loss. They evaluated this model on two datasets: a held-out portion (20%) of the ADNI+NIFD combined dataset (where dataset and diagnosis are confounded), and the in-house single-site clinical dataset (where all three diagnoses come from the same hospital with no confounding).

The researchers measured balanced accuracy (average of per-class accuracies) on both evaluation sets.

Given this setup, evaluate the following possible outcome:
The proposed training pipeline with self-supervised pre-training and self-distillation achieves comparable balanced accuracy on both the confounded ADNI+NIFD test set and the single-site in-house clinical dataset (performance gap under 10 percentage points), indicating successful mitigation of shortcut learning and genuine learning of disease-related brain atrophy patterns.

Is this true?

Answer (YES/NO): NO